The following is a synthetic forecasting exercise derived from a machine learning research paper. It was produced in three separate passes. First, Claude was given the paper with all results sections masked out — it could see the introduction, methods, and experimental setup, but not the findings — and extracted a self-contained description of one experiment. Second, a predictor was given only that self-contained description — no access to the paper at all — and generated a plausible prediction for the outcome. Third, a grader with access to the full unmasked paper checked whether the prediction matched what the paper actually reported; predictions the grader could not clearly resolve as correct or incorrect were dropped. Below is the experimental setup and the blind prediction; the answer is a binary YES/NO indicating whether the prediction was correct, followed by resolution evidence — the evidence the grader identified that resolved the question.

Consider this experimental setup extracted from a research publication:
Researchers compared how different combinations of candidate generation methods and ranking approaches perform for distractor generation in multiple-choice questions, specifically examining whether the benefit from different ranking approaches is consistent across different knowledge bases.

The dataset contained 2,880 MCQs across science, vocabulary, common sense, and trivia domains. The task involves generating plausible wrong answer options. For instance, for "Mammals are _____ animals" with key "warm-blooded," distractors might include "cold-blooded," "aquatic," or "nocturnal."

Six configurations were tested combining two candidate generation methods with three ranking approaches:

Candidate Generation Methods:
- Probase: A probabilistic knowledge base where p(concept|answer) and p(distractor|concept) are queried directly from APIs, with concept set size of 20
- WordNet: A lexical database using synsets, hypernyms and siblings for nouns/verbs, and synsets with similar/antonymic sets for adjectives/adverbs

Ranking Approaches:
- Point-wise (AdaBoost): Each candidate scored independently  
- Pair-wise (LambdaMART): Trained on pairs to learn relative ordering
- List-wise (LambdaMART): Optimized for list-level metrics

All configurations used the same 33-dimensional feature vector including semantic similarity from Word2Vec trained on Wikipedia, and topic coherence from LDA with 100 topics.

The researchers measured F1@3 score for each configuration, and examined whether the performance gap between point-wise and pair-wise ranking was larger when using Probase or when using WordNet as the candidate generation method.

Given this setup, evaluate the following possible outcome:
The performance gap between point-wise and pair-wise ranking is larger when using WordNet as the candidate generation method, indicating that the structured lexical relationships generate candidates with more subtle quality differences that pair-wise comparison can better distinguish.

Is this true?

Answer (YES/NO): NO